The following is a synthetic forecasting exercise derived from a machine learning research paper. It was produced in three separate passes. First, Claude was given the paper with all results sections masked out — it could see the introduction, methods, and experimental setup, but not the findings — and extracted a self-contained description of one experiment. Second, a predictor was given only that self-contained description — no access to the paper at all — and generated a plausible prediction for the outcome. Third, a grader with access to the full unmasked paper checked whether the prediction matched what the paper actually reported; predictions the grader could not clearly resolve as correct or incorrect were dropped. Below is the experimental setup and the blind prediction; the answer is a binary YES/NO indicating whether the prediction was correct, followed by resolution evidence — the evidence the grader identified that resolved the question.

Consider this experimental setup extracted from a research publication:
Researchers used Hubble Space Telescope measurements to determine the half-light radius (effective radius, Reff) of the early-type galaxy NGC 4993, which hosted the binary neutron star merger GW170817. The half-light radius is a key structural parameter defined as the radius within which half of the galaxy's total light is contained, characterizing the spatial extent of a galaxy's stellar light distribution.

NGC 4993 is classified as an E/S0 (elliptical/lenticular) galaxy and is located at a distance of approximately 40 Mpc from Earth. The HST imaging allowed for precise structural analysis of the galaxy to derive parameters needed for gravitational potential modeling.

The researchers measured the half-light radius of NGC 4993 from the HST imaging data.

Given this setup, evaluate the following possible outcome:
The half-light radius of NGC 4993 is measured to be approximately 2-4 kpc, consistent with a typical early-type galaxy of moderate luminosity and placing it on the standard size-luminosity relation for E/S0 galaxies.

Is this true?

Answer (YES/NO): YES